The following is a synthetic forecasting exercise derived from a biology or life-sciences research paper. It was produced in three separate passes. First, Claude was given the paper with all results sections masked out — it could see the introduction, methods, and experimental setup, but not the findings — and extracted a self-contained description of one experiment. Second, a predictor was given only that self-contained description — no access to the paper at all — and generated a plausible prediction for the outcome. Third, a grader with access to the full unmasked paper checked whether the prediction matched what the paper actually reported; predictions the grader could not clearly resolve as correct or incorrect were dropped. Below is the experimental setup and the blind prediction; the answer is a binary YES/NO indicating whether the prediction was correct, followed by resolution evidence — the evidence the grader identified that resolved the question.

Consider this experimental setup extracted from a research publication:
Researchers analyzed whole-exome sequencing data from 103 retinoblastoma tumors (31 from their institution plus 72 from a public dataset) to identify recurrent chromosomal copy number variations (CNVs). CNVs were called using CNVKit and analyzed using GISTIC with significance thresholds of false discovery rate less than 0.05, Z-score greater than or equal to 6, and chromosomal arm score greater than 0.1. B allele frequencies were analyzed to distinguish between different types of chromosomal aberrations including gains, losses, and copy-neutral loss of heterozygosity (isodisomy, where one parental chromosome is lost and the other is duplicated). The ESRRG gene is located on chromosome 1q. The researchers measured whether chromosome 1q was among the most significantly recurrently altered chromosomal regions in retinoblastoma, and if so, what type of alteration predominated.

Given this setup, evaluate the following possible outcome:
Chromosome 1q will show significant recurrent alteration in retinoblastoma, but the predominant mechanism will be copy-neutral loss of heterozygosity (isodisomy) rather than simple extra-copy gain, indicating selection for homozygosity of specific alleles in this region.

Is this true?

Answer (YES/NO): NO